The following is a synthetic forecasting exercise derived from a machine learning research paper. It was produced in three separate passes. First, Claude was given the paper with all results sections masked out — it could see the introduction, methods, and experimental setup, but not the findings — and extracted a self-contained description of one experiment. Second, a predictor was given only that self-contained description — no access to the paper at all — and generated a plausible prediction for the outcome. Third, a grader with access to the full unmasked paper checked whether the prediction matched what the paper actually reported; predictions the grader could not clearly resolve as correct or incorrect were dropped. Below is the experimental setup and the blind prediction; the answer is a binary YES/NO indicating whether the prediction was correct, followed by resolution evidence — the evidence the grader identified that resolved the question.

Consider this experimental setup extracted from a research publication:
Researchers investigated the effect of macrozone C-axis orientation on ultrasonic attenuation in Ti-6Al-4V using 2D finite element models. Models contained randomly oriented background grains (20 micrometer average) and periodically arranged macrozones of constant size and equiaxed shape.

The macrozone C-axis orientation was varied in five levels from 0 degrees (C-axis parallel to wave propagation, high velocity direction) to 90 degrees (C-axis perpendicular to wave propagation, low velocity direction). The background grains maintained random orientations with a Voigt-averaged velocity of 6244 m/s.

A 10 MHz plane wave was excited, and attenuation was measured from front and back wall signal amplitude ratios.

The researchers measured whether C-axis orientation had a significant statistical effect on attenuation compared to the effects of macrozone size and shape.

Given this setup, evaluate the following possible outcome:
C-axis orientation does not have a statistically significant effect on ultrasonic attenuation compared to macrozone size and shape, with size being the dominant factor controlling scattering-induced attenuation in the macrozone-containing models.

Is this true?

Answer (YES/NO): NO